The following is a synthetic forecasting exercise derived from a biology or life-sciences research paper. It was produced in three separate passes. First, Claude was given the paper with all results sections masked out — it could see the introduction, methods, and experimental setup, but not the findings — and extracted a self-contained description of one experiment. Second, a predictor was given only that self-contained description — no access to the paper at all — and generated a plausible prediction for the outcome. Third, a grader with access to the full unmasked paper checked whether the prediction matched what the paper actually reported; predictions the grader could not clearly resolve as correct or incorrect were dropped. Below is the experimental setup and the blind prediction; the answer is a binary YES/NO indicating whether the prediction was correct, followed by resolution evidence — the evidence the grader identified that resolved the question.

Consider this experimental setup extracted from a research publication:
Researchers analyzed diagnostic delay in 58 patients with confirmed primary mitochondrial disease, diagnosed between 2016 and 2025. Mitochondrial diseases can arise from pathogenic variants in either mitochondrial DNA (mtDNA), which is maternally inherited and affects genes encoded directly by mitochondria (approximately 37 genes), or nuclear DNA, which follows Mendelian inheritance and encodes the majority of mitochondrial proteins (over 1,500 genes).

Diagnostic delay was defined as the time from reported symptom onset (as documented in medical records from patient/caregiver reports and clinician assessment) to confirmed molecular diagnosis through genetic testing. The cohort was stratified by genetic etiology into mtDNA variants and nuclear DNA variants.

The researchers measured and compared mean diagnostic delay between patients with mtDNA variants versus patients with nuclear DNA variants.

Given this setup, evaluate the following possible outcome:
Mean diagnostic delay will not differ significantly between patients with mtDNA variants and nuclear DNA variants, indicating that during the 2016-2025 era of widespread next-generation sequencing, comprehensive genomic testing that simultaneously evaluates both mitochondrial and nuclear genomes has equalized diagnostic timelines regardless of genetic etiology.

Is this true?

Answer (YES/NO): YES